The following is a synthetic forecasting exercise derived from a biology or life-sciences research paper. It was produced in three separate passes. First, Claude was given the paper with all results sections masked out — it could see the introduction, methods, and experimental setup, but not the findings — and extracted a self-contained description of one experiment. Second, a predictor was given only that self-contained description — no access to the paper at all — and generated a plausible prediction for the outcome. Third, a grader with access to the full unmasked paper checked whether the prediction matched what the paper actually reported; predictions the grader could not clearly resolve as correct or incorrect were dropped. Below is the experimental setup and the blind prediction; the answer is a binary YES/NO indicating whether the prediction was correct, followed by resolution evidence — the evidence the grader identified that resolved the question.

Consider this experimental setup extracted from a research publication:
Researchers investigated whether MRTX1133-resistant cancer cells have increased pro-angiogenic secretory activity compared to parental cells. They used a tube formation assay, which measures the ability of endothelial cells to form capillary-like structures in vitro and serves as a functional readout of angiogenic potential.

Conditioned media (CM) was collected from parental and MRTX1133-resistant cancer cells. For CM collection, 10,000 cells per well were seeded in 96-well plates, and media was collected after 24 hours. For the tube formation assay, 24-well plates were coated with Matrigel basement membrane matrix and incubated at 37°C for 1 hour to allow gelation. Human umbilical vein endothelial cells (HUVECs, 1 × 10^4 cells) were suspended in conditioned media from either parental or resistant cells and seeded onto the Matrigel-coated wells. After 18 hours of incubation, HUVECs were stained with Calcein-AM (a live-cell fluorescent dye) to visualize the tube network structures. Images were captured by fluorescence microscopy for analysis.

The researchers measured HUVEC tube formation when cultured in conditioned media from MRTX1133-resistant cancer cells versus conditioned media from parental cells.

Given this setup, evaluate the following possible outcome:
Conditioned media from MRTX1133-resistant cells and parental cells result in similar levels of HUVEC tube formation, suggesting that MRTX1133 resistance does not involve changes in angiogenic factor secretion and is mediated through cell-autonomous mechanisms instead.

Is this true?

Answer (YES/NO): NO